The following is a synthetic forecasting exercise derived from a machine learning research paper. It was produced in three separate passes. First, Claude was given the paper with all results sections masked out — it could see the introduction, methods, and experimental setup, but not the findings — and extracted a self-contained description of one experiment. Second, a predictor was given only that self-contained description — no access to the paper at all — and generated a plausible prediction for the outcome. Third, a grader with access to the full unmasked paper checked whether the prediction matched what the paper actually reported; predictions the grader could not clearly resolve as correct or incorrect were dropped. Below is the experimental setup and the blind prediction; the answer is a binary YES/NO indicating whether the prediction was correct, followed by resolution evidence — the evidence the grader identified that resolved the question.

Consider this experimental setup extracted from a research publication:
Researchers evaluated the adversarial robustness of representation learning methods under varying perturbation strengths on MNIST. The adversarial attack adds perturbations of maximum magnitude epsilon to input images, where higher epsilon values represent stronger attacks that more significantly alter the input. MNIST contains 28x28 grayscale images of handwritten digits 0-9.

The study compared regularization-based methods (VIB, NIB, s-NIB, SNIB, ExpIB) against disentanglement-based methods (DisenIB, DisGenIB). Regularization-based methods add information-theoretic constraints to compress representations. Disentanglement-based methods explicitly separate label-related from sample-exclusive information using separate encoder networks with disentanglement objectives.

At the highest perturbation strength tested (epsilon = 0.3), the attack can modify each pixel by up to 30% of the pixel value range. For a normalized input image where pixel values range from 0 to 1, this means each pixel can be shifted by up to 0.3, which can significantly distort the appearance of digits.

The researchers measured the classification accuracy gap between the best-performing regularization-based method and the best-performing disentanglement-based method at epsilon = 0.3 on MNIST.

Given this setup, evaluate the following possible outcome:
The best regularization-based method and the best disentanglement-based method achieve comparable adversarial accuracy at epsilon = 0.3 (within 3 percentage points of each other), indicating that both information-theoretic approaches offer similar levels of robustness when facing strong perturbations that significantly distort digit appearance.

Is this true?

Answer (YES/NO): NO